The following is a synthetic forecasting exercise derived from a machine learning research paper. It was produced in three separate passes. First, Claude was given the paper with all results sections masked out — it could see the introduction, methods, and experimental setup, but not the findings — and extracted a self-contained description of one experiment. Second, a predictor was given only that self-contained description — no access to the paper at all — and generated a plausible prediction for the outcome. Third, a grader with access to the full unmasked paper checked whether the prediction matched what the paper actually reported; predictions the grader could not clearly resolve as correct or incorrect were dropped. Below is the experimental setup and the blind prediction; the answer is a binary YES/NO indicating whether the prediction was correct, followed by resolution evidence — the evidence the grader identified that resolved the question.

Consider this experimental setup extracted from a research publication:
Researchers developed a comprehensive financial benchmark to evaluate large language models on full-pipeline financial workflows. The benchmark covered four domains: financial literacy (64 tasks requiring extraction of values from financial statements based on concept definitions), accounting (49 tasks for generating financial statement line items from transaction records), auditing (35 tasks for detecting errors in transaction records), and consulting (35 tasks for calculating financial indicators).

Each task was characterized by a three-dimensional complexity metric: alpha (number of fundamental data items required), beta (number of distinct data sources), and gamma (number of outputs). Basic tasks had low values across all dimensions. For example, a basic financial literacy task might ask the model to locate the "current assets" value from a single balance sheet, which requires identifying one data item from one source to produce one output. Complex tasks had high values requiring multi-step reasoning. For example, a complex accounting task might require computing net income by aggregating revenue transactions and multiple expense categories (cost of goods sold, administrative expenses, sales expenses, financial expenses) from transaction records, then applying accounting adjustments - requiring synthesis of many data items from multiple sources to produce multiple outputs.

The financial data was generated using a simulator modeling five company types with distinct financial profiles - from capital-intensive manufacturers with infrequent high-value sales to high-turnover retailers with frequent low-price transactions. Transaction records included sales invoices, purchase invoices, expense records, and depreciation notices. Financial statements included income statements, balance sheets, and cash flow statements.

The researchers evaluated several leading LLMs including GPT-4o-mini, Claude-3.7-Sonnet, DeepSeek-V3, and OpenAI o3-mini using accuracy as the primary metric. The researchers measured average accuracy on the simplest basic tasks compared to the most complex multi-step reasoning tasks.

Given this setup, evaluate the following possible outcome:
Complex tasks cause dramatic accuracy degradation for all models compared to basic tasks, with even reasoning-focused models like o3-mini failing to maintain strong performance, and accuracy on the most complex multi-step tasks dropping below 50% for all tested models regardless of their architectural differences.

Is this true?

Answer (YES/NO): YES